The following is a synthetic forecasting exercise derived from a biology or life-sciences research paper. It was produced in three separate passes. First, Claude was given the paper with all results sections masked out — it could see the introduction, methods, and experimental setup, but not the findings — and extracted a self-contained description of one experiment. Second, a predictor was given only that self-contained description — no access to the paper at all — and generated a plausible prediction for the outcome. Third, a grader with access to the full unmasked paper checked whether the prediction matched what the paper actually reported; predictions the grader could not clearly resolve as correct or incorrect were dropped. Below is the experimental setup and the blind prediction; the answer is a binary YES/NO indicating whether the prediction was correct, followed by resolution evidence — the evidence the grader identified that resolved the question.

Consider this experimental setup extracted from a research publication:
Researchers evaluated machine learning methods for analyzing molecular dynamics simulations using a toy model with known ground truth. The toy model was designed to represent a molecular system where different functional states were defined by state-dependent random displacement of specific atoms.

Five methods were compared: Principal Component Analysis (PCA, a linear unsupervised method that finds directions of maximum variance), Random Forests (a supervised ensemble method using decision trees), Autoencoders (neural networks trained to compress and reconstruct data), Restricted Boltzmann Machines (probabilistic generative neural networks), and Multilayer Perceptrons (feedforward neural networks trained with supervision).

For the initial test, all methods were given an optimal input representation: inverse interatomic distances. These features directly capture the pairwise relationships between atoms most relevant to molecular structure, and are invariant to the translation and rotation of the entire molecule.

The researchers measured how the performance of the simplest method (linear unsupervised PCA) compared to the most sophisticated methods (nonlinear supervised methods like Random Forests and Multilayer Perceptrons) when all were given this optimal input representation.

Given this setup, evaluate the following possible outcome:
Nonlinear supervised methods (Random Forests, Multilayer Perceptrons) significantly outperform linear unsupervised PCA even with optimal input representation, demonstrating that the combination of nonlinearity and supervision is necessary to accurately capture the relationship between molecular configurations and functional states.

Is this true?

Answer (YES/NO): NO